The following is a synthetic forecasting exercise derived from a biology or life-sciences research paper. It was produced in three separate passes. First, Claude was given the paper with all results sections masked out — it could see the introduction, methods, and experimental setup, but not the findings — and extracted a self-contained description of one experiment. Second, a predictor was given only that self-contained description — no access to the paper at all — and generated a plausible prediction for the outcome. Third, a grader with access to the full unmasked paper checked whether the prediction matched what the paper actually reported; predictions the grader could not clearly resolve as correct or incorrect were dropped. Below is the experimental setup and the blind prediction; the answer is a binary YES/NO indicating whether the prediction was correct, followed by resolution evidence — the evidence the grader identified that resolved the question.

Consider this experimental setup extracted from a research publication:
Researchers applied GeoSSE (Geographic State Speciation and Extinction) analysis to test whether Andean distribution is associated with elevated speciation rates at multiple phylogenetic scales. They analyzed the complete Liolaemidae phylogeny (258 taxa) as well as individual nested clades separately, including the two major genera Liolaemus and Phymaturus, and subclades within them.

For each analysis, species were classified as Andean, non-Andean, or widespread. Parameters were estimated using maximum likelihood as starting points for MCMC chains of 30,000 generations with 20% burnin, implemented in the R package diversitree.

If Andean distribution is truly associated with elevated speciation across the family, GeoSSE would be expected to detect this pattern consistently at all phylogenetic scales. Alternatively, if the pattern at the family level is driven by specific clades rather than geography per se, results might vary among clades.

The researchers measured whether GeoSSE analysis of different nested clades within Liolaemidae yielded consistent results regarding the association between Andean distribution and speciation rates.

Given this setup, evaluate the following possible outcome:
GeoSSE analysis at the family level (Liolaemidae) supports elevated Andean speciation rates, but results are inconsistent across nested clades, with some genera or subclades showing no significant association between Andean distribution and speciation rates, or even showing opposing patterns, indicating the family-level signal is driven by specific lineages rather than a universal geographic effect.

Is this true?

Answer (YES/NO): YES